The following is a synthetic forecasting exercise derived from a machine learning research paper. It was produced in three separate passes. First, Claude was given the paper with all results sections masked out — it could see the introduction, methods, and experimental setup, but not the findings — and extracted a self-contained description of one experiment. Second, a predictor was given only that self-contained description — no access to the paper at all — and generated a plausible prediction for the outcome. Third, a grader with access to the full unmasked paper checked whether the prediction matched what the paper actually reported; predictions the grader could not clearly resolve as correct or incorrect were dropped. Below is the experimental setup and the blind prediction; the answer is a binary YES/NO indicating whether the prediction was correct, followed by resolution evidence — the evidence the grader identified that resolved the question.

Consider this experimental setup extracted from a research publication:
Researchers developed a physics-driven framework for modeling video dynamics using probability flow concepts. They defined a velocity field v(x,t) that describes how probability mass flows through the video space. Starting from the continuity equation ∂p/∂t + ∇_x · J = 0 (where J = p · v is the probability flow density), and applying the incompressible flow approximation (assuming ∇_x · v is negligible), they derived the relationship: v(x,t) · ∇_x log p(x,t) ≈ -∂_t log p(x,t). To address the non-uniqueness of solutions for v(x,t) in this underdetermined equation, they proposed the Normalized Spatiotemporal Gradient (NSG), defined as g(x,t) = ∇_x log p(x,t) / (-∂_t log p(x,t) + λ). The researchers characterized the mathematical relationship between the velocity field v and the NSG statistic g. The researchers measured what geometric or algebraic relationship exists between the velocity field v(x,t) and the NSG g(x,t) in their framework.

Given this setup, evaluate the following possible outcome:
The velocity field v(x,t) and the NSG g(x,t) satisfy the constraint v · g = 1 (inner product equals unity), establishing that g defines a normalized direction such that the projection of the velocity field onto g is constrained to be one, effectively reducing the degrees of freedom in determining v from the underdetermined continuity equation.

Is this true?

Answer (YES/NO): YES